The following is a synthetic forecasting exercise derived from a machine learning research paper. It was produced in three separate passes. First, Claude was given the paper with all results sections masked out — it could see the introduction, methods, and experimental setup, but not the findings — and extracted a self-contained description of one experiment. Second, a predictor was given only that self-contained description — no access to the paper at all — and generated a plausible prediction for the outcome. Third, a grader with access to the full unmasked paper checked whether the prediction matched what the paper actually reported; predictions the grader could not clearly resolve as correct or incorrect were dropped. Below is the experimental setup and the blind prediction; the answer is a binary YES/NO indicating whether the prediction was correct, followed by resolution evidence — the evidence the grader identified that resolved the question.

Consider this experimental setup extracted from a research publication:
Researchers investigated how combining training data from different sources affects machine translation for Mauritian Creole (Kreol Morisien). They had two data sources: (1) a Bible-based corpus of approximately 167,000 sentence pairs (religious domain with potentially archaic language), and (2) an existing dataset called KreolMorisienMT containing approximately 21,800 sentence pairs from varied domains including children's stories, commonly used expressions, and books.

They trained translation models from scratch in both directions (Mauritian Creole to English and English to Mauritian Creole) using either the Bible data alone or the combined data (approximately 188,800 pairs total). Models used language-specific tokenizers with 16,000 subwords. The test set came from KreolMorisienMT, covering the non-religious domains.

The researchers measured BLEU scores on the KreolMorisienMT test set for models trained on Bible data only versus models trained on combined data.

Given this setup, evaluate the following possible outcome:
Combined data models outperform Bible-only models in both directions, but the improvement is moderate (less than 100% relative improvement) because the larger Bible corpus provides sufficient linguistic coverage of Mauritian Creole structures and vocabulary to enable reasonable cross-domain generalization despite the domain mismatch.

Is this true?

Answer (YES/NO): YES